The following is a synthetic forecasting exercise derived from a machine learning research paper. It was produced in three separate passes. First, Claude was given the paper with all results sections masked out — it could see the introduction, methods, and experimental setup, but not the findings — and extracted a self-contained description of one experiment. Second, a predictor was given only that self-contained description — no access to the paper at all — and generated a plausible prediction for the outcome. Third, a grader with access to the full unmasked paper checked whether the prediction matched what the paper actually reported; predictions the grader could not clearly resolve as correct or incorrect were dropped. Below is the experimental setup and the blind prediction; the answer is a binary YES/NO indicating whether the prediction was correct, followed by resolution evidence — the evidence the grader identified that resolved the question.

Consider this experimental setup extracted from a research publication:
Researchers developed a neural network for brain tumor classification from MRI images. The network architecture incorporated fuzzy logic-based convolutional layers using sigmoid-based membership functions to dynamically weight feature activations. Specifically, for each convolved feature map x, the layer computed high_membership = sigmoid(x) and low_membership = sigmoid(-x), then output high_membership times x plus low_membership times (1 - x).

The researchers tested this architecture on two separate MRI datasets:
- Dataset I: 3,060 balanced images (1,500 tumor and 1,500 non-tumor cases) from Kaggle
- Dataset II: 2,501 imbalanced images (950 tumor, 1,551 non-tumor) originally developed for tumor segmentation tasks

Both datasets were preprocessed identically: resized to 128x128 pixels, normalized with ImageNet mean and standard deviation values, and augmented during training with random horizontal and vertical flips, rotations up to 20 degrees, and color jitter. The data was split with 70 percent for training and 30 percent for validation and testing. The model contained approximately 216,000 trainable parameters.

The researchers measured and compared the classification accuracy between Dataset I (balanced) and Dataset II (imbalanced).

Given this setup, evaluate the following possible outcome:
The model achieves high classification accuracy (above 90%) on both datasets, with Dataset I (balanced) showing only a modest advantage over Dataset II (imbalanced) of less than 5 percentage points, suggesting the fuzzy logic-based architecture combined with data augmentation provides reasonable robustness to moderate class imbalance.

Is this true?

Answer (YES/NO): NO